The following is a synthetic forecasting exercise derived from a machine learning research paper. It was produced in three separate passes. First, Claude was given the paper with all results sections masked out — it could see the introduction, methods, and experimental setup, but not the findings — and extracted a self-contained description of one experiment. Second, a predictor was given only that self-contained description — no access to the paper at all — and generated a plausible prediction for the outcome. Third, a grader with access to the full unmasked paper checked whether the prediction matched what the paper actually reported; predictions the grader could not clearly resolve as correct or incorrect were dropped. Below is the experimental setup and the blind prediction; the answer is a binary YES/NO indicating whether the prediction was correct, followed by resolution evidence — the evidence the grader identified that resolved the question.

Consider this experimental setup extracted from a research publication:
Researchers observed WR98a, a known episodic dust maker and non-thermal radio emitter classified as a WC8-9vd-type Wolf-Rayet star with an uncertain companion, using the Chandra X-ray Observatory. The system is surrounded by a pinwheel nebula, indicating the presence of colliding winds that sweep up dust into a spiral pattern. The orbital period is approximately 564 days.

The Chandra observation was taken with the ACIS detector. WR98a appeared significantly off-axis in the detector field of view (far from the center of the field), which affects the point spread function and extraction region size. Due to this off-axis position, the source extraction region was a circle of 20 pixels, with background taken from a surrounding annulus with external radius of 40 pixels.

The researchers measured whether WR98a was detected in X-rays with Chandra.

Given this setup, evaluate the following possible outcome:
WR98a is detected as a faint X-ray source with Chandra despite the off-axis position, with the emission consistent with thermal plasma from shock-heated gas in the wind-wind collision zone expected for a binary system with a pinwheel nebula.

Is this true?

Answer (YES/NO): YES